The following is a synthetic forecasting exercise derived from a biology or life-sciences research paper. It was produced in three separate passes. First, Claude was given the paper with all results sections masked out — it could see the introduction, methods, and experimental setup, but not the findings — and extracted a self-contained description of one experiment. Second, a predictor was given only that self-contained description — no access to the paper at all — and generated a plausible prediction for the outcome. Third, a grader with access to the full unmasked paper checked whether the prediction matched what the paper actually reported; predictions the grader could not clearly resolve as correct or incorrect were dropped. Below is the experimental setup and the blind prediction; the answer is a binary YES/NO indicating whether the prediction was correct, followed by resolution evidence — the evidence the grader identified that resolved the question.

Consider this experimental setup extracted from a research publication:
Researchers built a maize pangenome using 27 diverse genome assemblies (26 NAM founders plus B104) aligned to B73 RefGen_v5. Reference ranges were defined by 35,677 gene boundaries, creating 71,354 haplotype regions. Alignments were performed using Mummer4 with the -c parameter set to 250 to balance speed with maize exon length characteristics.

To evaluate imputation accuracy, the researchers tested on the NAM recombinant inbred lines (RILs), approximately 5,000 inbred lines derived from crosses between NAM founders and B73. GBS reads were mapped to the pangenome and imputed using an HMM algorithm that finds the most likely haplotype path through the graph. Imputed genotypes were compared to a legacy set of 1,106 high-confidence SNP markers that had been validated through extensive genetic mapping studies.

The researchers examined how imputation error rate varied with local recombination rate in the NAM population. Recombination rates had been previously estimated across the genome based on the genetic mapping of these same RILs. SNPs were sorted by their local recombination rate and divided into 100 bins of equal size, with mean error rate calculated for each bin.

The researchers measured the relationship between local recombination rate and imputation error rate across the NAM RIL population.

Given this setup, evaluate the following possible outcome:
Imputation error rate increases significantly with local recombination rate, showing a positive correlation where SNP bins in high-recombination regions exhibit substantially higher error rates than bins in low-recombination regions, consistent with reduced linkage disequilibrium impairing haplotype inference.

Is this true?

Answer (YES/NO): NO